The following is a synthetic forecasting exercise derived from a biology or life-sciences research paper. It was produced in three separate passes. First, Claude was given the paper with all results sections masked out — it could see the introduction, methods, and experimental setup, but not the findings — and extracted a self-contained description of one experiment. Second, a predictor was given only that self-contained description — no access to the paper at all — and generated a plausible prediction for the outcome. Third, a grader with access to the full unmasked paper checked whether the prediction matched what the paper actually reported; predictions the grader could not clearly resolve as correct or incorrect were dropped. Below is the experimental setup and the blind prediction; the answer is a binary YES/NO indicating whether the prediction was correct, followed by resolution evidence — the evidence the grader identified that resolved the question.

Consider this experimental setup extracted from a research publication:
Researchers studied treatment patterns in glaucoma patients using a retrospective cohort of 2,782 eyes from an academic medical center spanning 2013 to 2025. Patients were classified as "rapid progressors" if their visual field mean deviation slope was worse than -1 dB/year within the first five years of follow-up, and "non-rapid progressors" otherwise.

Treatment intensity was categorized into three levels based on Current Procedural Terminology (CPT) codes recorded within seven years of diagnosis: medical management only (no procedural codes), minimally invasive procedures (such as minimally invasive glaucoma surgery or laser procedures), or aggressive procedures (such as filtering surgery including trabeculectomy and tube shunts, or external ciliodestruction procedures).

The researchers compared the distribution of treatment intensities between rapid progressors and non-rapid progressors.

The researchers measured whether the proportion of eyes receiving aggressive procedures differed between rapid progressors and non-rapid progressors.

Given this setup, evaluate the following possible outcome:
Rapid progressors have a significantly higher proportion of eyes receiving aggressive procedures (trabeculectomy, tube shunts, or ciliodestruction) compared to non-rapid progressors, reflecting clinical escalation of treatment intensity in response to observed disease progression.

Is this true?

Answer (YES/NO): YES